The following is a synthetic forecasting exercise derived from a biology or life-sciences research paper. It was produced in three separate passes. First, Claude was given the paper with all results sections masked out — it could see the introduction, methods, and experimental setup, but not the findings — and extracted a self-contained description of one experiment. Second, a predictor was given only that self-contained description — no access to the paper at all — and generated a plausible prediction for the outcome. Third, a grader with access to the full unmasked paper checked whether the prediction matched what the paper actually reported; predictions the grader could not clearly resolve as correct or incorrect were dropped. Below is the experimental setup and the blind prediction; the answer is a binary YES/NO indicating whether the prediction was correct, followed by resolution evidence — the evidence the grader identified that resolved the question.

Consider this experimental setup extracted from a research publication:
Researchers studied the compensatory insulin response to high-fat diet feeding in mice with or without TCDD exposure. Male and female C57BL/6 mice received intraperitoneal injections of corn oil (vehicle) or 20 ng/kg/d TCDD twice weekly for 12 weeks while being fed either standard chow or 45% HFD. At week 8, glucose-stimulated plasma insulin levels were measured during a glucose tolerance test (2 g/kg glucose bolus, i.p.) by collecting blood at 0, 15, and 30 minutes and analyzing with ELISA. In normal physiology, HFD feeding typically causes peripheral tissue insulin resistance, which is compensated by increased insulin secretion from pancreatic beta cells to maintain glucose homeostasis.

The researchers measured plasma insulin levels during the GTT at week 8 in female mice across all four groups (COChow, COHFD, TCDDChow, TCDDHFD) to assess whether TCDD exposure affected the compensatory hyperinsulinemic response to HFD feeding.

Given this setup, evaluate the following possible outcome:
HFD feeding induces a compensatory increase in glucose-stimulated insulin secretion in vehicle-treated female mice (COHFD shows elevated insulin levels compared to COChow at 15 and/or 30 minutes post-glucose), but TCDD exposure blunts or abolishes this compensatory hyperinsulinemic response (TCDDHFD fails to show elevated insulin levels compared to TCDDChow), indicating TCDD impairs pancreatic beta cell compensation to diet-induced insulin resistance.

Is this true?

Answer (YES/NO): YES